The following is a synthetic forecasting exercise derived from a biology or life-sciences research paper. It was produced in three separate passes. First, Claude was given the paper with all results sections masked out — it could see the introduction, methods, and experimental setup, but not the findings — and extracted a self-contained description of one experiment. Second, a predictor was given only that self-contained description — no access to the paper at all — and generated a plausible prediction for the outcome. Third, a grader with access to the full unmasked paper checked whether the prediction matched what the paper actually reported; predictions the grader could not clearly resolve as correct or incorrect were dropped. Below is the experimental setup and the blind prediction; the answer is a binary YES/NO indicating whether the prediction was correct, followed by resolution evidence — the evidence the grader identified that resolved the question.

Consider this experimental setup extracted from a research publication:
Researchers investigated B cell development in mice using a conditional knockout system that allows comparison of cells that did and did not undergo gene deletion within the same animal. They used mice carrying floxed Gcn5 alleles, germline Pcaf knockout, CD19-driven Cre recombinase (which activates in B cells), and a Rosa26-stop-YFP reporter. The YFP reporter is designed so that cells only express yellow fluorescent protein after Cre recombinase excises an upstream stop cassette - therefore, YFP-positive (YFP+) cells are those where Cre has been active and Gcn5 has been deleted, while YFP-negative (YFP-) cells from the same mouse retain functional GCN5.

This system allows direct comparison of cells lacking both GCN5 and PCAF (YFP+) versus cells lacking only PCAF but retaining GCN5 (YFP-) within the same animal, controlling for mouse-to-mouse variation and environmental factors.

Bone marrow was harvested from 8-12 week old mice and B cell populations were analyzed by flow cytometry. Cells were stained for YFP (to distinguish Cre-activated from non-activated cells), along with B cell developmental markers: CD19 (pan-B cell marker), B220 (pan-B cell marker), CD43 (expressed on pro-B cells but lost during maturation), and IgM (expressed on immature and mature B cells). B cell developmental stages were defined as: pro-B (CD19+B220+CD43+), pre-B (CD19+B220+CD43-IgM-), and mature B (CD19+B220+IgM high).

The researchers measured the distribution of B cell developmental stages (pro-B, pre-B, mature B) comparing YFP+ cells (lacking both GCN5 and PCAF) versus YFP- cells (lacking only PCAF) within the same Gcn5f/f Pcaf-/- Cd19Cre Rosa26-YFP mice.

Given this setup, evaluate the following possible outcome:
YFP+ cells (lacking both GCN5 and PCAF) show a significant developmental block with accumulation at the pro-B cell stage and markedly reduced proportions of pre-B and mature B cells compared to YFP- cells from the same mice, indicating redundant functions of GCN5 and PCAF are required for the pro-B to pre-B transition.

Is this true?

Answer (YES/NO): YES